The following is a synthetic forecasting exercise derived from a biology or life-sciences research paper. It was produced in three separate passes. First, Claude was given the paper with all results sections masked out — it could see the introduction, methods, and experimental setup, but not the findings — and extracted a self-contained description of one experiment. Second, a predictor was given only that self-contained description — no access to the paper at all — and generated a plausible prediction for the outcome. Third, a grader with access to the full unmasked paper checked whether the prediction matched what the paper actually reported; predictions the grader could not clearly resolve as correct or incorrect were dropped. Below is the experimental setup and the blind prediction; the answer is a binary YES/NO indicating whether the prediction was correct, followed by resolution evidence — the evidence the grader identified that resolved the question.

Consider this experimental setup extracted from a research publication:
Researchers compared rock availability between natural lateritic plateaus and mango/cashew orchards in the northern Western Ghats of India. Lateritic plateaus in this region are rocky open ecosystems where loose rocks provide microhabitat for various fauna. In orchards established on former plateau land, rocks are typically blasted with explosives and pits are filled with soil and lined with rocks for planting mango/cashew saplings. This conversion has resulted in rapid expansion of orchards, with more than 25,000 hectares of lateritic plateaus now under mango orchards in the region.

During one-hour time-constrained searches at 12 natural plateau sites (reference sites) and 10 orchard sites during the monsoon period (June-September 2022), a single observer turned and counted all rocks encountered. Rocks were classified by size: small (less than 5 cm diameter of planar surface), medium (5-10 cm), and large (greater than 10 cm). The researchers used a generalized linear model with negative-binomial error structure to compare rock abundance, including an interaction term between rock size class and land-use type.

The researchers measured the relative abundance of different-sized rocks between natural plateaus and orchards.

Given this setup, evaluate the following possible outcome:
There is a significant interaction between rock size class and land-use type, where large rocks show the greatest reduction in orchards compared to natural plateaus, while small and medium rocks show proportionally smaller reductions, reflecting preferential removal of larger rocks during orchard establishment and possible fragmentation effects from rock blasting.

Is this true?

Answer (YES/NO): NO